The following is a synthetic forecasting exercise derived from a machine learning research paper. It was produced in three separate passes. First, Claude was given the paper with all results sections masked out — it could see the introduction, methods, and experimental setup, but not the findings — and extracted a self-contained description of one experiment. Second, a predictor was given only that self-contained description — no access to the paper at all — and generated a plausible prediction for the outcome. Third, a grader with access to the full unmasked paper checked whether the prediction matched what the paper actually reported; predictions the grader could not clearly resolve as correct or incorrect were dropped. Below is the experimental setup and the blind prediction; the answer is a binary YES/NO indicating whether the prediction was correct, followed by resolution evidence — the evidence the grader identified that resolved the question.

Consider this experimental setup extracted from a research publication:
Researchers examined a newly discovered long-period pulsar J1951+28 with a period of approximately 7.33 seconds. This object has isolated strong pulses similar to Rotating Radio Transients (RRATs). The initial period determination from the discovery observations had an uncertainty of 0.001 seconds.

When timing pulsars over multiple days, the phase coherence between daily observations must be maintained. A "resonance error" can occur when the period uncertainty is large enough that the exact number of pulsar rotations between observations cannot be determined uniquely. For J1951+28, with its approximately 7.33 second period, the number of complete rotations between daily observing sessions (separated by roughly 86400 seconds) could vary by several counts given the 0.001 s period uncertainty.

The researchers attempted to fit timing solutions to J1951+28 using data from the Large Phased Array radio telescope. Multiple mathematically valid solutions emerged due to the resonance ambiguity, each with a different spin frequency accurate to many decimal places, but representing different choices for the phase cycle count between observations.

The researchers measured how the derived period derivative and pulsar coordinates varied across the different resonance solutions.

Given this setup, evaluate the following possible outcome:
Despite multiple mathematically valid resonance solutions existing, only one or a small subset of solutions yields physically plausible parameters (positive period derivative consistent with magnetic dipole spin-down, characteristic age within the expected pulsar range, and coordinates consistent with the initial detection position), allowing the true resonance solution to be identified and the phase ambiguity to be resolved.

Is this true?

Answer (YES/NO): NO